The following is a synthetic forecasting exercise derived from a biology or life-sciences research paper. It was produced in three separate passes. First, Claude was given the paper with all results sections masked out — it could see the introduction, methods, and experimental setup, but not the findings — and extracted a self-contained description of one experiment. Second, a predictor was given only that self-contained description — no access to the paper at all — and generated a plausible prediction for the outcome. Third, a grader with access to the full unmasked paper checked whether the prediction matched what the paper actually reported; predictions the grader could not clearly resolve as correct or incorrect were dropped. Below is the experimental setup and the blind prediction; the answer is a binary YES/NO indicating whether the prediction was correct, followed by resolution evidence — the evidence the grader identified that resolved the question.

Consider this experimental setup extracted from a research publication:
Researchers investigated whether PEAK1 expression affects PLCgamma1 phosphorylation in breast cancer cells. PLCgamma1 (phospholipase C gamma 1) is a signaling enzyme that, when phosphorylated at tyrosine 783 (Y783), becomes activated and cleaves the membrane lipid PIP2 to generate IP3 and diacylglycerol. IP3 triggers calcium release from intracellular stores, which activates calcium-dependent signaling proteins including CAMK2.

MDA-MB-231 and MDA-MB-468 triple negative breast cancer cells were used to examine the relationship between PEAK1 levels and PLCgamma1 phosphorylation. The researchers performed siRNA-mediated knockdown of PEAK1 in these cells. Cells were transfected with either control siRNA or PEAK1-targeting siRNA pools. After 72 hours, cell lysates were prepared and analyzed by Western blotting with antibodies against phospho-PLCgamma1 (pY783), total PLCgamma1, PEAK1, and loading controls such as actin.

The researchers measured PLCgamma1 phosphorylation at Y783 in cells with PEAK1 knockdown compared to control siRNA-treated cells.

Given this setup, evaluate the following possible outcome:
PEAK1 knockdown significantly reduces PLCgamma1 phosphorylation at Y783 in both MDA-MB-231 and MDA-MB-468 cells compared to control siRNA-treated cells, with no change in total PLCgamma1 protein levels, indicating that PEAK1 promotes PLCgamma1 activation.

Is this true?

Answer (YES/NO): NO